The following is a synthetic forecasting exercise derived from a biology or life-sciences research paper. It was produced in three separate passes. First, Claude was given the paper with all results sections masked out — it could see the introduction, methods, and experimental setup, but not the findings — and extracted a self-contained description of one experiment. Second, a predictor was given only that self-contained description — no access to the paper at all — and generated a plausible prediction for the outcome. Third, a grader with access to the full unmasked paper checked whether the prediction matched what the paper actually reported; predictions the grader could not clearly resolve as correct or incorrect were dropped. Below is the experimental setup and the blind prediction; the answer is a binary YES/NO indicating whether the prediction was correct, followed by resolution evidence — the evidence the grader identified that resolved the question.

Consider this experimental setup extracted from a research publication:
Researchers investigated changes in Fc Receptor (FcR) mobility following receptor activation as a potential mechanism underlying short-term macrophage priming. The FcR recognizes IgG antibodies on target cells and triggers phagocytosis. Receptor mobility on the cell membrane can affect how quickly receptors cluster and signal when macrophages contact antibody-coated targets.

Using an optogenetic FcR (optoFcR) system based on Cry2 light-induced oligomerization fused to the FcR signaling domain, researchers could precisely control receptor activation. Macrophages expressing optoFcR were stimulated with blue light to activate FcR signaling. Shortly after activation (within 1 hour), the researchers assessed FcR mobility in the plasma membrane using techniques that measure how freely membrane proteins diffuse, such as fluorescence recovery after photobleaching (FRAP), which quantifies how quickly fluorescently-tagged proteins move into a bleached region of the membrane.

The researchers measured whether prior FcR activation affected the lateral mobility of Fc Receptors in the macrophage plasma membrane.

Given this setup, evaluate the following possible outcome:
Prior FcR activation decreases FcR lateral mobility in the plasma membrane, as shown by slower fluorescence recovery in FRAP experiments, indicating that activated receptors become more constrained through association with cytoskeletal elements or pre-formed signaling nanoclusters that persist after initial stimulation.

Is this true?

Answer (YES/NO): NO